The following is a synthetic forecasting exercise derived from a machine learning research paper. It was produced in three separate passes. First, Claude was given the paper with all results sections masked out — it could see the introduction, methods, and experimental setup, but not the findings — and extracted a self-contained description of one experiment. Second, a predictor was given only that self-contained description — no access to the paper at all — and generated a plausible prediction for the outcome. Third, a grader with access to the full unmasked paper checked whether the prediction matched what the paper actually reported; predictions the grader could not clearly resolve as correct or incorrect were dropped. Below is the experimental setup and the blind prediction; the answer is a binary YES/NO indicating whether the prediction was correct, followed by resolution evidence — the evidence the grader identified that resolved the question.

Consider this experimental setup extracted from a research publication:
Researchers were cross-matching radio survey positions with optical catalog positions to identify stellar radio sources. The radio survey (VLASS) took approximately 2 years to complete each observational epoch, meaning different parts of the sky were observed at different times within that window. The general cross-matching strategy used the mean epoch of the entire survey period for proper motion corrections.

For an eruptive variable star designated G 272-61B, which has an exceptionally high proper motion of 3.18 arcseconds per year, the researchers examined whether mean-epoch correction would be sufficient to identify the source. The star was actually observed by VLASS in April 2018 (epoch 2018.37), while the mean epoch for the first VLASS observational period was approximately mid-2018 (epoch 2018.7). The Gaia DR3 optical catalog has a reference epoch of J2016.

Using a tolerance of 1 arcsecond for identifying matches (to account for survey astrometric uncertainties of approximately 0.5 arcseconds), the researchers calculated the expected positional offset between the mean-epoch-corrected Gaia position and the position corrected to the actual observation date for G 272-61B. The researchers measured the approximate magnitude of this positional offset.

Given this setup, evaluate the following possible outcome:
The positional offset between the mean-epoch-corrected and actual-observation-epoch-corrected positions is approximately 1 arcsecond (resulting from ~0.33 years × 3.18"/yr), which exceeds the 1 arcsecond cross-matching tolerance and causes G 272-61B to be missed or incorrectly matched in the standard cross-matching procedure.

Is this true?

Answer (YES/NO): NO